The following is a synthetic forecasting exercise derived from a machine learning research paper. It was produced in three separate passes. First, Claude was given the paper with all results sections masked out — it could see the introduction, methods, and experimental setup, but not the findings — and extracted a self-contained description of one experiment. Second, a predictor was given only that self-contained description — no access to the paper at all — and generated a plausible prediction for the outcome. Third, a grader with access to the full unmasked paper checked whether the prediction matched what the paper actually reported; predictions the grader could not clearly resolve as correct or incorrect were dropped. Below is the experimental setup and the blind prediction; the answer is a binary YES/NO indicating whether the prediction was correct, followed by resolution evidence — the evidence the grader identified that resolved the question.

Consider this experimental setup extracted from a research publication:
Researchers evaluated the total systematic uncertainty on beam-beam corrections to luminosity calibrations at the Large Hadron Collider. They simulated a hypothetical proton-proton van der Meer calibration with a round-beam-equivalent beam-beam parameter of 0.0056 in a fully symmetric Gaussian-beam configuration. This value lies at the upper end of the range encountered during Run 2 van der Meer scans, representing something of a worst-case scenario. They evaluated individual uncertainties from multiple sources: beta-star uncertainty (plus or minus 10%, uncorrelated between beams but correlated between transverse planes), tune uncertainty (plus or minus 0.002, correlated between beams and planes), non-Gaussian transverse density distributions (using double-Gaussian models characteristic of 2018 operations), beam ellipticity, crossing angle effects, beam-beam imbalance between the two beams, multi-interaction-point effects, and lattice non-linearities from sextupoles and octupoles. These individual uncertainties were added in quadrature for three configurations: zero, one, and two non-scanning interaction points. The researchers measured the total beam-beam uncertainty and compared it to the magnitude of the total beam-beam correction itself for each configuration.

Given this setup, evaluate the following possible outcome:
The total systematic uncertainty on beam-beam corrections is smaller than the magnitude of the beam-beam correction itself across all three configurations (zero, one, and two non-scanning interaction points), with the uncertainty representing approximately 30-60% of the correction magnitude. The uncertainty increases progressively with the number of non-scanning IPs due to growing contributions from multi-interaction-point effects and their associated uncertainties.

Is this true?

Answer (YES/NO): YES